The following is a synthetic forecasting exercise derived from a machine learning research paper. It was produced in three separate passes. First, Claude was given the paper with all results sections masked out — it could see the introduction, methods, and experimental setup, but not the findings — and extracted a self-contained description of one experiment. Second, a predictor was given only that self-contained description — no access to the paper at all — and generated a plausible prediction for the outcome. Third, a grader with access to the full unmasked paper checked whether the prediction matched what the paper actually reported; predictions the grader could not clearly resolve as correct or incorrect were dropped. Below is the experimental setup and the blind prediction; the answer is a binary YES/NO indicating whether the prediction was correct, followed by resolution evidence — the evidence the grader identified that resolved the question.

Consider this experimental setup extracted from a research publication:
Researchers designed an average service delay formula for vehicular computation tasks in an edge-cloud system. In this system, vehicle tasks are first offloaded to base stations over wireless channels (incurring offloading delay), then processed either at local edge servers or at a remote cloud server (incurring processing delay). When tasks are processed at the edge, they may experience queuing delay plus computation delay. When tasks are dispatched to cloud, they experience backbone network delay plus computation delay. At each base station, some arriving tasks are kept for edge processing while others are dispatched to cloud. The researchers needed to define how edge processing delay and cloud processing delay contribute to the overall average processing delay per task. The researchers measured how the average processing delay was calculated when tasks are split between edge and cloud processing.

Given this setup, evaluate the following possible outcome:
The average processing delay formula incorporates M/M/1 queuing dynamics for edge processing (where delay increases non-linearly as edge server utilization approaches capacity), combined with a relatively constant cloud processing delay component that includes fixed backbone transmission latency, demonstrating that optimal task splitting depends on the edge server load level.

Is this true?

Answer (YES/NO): NO